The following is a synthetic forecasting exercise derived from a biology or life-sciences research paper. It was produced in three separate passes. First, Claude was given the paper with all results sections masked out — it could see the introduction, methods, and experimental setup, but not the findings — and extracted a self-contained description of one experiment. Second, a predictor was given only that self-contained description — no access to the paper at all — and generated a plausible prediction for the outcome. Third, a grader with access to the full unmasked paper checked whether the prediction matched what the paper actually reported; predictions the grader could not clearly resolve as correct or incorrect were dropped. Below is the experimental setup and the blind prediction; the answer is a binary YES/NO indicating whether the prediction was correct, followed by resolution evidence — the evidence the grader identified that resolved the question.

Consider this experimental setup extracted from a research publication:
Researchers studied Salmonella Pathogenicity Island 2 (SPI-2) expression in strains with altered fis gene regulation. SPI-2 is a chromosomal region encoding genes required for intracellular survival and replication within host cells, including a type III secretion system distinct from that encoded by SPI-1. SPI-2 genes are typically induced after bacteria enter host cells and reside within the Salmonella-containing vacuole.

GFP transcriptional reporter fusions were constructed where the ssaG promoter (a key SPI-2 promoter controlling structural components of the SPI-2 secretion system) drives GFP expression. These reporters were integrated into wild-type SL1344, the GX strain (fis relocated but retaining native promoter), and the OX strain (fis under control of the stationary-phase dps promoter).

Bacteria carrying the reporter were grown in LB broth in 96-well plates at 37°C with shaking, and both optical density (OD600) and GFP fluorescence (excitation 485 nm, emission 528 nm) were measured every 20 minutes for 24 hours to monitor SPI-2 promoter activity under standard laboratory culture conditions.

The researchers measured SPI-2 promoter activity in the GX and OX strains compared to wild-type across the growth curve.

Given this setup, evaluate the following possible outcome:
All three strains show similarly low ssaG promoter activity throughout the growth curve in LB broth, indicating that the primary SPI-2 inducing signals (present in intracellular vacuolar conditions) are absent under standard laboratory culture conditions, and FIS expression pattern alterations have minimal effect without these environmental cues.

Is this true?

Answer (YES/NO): NO